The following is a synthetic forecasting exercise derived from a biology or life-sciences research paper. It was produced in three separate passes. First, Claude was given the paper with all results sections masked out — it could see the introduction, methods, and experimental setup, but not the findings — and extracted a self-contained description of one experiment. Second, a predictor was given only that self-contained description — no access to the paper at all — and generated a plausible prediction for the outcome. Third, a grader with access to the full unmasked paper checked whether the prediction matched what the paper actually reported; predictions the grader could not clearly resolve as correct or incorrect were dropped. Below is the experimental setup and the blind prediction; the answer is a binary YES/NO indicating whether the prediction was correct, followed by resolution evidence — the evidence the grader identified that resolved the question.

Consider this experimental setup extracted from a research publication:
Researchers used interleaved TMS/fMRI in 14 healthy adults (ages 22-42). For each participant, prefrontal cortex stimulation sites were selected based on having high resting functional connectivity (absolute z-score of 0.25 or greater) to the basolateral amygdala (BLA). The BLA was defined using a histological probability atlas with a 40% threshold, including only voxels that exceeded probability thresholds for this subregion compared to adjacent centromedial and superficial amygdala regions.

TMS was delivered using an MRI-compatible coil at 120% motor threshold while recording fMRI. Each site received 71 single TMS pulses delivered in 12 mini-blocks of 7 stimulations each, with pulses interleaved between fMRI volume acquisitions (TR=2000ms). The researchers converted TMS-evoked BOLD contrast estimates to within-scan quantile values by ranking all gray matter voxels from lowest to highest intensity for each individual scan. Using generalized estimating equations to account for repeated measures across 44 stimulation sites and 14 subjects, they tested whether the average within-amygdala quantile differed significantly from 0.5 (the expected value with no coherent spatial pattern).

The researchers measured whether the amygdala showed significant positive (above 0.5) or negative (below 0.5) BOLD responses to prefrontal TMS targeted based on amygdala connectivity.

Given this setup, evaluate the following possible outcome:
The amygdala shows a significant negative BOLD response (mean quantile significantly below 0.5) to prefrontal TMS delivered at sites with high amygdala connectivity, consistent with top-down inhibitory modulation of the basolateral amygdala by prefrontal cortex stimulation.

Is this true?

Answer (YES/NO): NO